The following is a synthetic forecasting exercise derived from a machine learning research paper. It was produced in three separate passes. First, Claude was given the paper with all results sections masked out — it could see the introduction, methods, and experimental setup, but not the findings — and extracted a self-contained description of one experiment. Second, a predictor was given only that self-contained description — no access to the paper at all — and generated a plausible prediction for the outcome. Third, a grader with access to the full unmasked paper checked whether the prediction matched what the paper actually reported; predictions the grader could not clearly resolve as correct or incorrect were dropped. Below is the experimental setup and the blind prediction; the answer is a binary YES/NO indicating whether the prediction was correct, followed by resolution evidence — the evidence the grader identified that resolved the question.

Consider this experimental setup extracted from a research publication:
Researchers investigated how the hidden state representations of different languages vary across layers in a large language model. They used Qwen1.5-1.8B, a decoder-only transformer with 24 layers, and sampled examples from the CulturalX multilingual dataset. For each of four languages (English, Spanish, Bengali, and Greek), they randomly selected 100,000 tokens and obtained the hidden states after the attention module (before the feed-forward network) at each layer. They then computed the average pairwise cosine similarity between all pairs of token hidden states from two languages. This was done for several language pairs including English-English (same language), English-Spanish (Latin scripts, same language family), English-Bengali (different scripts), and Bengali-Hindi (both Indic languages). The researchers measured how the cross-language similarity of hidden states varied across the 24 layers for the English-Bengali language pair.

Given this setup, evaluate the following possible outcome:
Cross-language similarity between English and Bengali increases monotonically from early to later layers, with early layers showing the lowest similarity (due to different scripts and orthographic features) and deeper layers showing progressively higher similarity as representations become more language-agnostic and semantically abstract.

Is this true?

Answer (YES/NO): NO